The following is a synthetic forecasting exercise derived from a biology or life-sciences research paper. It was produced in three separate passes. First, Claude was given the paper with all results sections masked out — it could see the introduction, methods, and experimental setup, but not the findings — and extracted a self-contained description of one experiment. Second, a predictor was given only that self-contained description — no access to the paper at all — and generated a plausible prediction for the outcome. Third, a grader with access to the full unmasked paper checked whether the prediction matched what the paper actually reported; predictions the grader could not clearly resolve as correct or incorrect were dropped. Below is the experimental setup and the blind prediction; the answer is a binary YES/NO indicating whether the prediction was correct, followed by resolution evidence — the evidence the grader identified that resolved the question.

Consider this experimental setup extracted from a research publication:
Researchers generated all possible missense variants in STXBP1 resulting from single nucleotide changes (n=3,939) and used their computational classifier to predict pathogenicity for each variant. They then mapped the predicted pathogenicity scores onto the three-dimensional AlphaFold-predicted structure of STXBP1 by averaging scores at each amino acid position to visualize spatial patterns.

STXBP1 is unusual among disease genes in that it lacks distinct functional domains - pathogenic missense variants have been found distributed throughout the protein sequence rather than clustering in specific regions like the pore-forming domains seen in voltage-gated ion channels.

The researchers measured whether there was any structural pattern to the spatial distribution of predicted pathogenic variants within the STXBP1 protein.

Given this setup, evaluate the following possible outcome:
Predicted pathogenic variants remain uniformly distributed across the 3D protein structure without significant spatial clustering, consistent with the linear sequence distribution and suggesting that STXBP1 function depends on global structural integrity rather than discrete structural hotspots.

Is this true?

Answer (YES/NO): NO